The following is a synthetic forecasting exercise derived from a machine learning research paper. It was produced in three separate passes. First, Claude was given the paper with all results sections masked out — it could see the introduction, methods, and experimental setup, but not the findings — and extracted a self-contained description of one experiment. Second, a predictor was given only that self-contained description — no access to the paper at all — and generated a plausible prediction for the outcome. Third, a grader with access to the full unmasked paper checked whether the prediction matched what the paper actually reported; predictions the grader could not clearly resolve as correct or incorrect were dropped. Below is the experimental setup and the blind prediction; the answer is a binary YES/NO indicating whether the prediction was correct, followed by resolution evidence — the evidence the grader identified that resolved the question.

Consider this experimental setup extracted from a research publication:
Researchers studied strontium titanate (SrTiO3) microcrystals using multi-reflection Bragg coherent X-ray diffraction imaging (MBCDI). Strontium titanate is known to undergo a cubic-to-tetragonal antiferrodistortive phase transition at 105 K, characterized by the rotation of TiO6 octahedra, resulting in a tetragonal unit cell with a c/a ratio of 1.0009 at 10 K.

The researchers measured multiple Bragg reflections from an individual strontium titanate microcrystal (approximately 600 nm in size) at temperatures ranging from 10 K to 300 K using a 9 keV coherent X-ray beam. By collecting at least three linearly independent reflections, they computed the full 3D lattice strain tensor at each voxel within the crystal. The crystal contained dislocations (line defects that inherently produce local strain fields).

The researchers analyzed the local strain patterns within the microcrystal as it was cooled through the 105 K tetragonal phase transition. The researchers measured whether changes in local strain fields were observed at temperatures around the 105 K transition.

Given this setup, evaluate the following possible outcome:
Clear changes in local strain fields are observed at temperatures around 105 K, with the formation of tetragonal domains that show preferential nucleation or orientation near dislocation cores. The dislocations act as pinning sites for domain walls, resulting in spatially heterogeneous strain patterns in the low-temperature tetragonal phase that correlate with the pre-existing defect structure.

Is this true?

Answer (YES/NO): NO